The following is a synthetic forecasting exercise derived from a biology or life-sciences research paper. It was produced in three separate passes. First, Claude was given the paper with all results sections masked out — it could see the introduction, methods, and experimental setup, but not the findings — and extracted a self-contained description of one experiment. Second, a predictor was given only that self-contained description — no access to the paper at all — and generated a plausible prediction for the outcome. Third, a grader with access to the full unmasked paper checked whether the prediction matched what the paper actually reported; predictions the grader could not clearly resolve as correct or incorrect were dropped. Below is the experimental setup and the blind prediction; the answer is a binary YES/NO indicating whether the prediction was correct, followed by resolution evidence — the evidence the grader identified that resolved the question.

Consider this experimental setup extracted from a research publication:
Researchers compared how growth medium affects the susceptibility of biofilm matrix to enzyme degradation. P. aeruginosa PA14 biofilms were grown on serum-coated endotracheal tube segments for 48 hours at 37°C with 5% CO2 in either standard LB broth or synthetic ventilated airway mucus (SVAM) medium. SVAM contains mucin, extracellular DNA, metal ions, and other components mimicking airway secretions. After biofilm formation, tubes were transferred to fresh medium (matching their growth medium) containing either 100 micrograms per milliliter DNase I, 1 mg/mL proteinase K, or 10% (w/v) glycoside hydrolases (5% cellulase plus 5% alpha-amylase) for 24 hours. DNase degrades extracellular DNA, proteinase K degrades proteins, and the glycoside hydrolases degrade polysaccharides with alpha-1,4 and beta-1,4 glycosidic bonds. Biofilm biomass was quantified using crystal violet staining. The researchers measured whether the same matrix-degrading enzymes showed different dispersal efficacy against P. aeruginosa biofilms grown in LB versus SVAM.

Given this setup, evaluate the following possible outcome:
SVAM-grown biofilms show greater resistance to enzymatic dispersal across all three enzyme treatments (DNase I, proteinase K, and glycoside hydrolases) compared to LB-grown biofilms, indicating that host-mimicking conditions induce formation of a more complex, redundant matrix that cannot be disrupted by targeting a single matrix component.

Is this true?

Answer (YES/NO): NO